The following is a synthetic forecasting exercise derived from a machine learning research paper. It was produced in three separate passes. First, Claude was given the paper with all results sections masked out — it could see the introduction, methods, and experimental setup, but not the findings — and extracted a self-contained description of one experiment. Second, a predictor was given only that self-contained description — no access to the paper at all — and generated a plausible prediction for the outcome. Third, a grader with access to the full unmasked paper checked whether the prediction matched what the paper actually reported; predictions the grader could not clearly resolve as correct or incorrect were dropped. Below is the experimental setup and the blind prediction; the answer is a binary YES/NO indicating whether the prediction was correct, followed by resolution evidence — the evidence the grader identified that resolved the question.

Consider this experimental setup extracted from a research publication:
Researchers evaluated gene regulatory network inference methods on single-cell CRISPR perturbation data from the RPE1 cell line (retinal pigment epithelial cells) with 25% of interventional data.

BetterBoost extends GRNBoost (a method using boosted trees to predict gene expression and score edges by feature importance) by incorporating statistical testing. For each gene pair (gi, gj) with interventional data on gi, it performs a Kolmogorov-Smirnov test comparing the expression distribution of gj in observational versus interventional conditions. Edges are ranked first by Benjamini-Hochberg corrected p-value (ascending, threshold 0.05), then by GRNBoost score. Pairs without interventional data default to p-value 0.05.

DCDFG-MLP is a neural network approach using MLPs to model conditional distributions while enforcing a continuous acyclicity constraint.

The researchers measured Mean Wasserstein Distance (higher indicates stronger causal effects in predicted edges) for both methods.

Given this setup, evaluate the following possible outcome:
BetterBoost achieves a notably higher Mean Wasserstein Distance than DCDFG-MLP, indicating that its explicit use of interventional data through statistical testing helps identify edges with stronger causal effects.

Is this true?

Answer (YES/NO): YES